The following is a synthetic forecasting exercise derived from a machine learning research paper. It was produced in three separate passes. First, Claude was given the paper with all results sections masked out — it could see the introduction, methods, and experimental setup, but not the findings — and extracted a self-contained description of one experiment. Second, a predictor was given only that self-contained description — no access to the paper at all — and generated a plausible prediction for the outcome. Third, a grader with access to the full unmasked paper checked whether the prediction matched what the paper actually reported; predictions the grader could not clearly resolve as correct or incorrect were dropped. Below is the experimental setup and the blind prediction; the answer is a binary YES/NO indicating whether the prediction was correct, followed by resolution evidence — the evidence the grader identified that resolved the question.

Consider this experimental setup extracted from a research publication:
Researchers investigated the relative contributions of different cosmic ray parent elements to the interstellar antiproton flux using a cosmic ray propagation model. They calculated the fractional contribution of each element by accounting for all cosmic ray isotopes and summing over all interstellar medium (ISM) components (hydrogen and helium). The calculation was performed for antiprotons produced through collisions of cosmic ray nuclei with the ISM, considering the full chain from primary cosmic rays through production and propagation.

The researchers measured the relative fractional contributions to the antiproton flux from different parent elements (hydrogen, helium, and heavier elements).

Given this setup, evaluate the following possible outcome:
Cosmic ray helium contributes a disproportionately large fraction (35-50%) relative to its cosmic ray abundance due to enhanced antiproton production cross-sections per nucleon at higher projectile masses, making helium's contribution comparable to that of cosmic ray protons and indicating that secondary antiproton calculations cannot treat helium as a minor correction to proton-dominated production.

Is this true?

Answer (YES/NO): NO